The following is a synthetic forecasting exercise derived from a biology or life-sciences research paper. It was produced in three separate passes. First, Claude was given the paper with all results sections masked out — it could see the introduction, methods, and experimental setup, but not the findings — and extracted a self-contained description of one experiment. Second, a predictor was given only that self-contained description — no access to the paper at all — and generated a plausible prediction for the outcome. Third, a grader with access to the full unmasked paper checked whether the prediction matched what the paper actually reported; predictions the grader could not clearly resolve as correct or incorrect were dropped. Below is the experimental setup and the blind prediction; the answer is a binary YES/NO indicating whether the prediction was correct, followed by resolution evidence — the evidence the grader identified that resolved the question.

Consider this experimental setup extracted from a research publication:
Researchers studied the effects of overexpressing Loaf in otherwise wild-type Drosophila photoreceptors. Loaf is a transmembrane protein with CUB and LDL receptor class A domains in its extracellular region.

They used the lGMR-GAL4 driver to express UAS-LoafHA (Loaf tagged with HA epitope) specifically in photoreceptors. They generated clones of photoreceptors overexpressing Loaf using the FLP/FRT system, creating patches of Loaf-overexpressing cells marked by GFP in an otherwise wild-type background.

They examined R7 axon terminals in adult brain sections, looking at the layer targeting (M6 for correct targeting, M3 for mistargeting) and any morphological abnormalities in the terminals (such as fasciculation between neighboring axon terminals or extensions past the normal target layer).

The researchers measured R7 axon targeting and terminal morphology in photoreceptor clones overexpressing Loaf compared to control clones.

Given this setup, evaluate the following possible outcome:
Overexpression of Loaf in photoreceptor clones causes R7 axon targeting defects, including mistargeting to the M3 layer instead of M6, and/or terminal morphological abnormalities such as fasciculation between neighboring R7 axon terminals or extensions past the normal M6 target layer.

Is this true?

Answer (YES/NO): NO